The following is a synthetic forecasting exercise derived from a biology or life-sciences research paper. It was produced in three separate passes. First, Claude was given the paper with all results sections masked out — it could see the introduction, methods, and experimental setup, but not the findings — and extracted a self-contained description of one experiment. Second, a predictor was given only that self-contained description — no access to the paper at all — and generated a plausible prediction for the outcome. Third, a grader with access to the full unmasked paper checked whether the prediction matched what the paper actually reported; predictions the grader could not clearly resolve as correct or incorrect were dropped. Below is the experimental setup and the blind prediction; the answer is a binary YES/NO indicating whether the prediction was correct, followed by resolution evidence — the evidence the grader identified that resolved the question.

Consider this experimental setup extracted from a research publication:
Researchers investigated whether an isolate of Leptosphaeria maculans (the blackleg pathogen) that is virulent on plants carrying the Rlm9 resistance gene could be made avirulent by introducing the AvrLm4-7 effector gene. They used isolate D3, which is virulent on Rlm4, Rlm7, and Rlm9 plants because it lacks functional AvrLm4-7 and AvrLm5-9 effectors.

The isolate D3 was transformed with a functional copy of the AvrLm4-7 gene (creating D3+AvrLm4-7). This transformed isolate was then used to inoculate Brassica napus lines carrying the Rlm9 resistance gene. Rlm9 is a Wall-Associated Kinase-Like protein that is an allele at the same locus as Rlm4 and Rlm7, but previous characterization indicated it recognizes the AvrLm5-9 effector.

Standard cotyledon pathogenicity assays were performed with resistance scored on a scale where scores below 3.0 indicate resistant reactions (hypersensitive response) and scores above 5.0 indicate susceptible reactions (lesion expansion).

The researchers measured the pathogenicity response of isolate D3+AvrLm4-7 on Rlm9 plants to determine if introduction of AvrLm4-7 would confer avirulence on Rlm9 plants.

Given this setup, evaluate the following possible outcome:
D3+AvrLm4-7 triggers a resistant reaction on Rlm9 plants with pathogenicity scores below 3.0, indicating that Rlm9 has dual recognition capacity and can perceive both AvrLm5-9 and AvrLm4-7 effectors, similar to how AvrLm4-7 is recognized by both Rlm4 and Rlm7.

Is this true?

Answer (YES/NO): NO